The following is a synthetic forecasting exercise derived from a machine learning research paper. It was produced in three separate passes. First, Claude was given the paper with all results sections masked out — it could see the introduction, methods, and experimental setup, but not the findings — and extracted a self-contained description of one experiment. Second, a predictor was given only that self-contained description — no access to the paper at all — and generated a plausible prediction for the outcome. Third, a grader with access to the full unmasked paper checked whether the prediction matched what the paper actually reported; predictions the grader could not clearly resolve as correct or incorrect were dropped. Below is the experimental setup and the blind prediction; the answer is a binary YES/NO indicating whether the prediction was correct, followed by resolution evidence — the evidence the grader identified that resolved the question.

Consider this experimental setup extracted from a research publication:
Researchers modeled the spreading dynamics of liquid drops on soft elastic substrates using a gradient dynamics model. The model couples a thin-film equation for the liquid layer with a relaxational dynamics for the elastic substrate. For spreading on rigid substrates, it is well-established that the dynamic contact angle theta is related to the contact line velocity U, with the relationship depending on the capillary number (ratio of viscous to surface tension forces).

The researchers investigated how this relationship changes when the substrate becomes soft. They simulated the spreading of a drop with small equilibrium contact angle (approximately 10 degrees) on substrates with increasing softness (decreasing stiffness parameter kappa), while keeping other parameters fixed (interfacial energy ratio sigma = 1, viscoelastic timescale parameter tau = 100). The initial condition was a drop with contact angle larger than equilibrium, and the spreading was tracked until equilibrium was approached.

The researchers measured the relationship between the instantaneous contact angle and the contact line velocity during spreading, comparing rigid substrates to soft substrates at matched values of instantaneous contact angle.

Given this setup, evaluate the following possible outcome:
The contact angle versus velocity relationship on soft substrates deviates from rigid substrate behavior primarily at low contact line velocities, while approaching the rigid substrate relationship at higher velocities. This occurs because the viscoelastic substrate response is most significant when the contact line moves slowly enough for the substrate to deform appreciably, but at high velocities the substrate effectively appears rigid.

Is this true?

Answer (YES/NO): NO